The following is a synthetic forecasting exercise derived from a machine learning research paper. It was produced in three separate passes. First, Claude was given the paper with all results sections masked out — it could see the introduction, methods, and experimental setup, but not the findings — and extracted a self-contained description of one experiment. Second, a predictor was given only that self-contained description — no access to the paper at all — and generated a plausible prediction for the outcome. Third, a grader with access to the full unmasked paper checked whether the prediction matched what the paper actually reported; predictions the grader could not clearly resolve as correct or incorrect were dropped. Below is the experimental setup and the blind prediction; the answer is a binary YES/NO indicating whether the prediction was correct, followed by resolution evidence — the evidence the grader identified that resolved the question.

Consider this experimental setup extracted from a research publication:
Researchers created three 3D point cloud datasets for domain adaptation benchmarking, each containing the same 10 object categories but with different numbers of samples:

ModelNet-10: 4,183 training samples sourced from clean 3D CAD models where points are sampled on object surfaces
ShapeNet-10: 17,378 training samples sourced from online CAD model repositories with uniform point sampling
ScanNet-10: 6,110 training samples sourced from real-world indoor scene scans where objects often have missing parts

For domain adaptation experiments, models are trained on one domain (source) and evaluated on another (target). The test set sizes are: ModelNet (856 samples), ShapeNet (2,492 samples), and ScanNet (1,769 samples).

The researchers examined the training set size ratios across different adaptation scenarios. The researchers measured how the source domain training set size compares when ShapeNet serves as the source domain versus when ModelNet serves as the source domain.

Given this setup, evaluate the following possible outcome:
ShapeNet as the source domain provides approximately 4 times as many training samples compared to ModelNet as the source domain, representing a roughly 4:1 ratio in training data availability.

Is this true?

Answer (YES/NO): YES